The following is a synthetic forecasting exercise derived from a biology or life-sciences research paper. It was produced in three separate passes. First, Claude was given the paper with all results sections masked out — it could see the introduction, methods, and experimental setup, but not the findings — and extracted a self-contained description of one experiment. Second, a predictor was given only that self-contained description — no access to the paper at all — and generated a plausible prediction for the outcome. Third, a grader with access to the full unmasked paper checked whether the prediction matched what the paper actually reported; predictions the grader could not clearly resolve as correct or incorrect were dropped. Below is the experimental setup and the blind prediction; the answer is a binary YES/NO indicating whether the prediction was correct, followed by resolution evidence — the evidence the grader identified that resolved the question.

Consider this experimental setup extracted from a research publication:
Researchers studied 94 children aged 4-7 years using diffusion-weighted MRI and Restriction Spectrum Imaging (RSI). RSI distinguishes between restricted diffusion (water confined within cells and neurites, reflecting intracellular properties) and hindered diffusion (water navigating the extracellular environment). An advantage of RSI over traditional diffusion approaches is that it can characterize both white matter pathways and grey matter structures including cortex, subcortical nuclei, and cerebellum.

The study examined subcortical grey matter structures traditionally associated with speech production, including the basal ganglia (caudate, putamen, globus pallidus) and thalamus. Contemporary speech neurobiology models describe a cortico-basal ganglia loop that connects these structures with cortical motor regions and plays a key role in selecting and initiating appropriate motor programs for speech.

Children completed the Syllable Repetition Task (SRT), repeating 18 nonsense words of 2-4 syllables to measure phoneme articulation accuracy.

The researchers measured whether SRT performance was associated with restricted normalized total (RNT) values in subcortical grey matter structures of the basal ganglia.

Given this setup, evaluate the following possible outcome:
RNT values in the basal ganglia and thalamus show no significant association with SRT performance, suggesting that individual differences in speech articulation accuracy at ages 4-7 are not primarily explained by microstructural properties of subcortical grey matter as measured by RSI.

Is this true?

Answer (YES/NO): YES